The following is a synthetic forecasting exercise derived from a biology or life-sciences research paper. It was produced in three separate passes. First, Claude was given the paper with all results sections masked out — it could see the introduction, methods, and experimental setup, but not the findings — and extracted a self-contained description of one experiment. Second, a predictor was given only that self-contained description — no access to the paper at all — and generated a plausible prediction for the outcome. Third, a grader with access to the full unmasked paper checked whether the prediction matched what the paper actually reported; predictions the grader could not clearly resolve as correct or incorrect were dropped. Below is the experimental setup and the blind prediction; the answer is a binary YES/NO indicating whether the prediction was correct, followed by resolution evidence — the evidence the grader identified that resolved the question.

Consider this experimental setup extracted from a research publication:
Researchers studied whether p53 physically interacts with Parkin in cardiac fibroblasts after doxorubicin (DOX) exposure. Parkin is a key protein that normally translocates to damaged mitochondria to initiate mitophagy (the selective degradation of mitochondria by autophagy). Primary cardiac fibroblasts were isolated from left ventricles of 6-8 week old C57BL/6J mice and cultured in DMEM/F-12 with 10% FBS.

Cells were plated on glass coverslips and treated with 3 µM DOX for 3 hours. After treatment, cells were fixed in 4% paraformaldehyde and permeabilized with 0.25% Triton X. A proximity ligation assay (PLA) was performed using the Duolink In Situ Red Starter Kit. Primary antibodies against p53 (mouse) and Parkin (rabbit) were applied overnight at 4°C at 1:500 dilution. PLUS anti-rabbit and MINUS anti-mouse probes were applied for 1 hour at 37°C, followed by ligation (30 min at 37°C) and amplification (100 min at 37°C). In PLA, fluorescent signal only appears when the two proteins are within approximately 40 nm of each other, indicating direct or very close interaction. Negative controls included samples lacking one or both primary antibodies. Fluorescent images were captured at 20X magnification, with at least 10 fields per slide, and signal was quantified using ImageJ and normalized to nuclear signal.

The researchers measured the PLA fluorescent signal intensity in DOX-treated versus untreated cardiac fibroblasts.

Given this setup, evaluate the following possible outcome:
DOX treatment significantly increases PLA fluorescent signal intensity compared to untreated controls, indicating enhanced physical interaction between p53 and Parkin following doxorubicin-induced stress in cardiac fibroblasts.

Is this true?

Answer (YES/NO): YES